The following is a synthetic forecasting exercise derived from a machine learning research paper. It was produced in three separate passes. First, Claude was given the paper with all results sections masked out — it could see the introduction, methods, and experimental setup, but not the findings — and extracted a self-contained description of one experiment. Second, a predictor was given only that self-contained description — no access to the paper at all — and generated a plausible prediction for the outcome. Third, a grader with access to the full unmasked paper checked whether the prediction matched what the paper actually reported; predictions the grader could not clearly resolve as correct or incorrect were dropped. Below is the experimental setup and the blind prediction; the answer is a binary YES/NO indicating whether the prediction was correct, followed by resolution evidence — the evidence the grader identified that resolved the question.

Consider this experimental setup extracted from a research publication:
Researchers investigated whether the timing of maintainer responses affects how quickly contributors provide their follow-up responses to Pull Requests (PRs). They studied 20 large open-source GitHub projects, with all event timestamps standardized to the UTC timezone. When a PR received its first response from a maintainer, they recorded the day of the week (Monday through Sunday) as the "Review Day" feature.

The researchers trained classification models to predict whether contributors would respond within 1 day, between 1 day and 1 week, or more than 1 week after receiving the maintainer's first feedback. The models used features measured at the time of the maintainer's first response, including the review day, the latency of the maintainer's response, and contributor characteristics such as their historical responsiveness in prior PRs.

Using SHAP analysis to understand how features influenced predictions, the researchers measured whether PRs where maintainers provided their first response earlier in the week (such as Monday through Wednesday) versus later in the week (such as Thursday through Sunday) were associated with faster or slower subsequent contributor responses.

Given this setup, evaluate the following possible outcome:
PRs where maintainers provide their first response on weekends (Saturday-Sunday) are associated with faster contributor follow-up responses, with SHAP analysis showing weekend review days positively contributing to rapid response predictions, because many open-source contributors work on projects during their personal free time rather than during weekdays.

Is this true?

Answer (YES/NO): NO